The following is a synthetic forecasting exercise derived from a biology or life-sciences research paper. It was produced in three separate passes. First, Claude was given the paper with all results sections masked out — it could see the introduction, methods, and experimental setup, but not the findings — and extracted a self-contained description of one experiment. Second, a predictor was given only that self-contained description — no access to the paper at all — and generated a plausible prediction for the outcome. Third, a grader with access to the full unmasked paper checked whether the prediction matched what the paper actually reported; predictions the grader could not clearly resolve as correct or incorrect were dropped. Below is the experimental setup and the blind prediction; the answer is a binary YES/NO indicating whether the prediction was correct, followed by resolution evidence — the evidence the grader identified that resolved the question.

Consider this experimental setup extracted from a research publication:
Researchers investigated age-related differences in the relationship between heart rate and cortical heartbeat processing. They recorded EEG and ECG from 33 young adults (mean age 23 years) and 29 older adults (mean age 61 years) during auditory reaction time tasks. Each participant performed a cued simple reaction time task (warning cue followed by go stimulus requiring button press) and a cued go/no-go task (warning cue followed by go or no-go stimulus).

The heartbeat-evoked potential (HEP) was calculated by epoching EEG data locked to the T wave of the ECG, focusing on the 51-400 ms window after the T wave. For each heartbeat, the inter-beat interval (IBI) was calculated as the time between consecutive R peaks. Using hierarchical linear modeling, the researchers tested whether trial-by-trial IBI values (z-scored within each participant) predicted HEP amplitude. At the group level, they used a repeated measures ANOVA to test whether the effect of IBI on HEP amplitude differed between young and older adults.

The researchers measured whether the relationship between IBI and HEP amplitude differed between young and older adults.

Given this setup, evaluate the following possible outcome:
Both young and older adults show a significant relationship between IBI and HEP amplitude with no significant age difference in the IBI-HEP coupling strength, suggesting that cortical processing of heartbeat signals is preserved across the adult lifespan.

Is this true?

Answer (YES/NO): YES